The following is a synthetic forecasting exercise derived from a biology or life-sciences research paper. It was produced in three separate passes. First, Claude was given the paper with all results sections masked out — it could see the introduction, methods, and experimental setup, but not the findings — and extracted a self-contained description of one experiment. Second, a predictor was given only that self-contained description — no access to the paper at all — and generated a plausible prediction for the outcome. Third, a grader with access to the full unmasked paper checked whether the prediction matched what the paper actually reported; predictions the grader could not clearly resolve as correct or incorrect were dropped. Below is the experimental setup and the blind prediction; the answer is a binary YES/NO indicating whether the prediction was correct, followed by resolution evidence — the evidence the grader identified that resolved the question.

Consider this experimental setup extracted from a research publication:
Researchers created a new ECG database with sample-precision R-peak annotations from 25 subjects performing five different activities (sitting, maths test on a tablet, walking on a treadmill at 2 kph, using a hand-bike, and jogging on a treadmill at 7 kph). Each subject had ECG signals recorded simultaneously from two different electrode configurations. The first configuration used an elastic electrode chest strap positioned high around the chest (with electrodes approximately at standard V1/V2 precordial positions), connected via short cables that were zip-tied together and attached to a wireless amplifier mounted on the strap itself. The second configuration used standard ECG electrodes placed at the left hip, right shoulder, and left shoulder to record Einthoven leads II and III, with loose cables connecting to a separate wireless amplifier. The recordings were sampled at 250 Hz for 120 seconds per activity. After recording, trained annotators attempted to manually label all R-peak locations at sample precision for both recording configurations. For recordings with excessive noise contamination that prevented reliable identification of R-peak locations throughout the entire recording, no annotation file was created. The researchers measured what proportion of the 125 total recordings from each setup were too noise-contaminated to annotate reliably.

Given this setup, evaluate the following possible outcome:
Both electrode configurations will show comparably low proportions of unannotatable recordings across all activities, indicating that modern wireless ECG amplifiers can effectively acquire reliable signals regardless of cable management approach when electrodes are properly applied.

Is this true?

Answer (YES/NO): NO